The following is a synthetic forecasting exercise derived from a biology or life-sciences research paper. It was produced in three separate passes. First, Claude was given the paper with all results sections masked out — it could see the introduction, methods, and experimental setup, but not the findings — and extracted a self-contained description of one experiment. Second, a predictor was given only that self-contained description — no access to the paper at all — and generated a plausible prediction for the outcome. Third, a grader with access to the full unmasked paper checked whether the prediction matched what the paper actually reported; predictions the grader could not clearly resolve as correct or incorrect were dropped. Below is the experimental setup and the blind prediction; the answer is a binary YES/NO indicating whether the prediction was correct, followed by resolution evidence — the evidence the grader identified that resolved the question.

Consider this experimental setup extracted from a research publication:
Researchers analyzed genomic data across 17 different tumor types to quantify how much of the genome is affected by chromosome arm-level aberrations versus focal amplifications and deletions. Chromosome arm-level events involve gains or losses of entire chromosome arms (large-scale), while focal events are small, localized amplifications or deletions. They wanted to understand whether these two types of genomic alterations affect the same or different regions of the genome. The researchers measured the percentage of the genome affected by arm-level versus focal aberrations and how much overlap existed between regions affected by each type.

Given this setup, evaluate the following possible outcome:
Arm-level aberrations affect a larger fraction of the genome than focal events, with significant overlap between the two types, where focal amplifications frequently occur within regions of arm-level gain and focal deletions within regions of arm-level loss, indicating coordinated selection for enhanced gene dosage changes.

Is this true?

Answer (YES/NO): NO